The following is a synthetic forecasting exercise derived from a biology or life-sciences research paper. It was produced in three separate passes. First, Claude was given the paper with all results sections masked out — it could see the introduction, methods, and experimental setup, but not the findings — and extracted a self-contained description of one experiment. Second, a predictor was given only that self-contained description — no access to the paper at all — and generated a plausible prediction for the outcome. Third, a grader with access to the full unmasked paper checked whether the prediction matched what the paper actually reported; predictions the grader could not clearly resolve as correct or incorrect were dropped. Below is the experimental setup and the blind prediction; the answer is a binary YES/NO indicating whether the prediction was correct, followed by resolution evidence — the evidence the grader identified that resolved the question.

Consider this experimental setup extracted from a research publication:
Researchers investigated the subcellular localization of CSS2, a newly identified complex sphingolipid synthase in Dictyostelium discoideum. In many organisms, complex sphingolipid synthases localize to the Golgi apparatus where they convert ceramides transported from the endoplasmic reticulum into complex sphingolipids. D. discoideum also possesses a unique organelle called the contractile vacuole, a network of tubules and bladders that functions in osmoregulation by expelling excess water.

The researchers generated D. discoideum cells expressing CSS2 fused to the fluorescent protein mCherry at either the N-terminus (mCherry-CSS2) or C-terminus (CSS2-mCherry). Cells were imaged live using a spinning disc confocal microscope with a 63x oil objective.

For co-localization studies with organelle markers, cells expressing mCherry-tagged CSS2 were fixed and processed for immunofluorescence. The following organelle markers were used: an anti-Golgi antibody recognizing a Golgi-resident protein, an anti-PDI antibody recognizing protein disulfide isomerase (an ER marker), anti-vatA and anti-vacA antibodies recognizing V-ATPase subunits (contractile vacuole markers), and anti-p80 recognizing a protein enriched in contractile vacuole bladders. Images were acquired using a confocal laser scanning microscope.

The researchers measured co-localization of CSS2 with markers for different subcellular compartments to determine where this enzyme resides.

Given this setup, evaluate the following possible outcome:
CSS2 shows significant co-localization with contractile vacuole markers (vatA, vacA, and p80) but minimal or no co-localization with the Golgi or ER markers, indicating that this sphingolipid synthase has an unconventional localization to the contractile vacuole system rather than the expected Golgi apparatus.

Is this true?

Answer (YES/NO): NO